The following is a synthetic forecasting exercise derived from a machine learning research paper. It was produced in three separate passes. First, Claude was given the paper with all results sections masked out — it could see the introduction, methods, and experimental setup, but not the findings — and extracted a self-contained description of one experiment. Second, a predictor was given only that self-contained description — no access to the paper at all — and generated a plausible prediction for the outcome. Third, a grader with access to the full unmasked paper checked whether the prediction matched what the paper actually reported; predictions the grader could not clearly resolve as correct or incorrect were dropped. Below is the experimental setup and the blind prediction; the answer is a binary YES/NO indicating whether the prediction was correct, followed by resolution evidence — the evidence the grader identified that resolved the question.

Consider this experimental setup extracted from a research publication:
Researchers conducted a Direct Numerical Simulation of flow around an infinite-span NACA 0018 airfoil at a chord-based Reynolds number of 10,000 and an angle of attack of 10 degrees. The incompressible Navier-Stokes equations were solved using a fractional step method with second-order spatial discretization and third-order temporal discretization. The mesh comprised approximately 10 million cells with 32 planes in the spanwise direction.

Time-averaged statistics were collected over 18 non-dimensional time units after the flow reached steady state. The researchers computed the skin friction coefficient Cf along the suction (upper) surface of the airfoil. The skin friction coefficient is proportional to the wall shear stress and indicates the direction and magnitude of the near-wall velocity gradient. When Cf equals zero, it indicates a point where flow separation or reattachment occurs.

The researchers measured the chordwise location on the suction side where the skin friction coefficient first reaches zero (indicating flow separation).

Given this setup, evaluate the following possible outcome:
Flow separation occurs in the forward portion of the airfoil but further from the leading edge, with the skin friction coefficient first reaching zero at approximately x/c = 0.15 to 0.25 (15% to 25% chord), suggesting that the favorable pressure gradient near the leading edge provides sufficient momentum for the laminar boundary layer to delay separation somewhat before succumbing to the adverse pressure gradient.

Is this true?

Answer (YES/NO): YES